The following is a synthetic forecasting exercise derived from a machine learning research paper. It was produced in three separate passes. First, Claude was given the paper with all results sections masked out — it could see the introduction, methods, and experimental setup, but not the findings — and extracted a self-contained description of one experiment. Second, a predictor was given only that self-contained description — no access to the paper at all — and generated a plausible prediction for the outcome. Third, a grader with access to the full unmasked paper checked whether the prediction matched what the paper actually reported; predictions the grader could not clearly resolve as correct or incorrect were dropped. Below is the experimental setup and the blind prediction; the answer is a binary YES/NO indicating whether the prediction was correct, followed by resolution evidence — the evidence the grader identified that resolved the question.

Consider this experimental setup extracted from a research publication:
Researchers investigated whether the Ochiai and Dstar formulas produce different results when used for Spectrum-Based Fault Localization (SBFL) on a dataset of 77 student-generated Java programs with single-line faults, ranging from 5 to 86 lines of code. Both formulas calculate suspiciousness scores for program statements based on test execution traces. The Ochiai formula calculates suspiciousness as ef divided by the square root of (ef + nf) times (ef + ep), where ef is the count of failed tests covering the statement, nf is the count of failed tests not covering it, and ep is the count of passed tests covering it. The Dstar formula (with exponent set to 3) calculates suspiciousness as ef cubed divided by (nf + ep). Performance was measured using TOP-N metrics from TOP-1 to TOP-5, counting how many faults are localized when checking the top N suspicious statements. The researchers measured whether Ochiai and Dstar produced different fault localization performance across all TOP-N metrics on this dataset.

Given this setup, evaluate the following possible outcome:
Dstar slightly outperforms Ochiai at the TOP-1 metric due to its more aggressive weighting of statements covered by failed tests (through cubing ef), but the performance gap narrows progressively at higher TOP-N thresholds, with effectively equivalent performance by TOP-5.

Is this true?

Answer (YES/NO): NO